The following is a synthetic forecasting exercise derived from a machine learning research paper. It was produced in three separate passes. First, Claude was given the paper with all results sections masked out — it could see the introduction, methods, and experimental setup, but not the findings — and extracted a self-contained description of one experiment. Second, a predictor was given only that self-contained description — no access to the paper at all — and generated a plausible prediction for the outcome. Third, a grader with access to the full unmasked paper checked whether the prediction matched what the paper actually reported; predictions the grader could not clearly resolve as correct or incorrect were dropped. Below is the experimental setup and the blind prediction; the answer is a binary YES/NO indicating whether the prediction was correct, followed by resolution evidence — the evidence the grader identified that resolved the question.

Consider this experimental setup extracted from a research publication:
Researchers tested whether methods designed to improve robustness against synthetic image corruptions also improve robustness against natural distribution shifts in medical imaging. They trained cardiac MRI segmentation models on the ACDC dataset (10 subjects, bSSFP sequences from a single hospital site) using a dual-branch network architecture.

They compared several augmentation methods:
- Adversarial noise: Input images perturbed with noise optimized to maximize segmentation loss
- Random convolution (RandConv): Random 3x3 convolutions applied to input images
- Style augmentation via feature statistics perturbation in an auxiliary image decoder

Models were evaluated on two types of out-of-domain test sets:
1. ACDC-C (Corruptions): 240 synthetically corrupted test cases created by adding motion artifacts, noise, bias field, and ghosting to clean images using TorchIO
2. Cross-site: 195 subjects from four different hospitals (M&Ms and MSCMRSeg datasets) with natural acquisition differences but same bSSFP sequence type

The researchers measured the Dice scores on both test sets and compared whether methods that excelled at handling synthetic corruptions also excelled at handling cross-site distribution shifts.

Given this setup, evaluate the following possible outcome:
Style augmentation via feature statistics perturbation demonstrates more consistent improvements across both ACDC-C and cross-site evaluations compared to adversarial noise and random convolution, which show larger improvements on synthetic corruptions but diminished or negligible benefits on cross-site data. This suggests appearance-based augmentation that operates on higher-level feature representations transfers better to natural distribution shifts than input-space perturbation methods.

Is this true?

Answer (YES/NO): YES